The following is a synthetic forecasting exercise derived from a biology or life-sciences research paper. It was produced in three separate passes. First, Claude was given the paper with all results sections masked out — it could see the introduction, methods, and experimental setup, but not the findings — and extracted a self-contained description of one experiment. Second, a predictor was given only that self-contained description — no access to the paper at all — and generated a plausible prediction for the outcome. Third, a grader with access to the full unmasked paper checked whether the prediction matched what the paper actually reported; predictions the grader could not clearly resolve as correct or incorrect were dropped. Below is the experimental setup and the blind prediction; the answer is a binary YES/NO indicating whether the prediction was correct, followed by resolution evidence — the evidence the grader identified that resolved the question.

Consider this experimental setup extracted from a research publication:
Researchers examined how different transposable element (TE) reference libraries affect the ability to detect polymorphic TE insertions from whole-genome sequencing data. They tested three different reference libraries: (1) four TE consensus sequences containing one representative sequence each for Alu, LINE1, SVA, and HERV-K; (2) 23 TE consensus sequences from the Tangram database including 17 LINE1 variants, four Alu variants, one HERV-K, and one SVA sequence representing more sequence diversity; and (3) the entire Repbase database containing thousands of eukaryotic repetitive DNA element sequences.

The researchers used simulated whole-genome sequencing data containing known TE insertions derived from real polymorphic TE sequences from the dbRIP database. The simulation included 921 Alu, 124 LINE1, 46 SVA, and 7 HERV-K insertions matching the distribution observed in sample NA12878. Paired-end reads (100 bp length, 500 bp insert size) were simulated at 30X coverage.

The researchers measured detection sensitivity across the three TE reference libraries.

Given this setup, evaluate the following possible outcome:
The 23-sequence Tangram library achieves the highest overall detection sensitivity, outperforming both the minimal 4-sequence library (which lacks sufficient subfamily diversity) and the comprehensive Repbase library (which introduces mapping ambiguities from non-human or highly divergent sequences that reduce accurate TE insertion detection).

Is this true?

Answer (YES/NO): NO